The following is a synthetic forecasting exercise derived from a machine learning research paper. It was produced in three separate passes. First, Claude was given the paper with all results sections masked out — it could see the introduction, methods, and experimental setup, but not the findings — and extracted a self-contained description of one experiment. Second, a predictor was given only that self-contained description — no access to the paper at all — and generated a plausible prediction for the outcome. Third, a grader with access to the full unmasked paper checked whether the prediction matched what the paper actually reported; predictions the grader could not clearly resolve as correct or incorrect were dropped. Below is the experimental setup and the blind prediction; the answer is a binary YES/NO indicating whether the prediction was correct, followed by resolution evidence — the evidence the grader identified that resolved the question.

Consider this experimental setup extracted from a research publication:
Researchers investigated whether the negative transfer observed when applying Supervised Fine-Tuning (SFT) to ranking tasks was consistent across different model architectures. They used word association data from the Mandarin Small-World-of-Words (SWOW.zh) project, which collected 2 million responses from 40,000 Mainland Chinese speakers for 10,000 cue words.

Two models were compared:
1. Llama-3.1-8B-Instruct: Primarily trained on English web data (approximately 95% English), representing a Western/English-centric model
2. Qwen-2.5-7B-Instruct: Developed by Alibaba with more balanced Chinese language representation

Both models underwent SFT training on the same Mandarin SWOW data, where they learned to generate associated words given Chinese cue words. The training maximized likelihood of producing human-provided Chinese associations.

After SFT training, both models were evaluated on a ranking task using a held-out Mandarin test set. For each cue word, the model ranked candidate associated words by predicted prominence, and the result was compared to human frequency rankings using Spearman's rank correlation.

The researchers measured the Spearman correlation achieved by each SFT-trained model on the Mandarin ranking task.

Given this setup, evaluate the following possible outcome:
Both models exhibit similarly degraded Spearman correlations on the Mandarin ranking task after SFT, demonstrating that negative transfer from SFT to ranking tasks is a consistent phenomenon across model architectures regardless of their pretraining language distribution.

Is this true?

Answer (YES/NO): NO